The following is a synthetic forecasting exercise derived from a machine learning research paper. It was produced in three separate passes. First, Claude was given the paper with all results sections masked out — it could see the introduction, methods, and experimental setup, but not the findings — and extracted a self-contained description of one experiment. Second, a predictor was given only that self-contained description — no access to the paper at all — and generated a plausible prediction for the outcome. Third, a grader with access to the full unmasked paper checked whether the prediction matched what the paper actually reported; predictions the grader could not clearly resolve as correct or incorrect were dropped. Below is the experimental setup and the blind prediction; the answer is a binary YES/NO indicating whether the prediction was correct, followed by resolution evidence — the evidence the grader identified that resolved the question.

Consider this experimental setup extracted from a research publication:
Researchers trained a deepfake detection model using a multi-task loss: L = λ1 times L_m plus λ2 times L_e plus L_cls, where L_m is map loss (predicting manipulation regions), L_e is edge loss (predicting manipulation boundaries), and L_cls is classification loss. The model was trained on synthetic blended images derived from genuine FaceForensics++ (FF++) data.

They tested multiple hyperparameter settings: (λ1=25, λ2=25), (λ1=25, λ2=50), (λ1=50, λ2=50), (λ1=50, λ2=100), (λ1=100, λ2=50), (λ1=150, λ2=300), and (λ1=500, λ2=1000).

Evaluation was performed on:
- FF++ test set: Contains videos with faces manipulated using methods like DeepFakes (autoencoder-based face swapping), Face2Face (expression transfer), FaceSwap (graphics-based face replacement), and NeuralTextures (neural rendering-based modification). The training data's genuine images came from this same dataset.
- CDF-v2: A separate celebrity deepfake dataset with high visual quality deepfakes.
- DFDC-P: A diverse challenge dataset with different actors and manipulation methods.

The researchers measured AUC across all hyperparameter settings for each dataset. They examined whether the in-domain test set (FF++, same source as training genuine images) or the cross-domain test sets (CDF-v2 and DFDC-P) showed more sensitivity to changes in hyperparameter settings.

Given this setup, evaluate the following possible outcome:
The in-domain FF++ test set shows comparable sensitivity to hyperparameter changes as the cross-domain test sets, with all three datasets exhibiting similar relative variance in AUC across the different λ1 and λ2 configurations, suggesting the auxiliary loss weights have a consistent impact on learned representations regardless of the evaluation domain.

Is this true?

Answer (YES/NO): NO